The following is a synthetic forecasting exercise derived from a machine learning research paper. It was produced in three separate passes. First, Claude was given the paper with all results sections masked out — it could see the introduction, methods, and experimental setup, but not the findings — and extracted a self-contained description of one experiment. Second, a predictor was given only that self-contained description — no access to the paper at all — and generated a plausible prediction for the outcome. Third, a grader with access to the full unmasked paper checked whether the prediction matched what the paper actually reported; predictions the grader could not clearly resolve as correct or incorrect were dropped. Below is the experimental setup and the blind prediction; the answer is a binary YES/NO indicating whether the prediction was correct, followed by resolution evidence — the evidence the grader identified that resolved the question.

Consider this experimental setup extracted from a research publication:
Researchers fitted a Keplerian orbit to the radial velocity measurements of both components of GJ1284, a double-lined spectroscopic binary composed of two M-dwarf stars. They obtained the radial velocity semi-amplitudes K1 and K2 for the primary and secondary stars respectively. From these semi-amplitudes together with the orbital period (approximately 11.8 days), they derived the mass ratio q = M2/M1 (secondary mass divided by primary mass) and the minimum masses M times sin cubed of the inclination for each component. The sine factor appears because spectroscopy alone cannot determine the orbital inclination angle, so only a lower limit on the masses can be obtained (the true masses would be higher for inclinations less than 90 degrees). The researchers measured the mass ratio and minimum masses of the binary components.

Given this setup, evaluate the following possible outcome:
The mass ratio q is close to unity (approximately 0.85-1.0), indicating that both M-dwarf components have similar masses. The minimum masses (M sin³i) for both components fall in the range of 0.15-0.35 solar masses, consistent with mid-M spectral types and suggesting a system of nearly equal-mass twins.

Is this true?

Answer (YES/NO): NO